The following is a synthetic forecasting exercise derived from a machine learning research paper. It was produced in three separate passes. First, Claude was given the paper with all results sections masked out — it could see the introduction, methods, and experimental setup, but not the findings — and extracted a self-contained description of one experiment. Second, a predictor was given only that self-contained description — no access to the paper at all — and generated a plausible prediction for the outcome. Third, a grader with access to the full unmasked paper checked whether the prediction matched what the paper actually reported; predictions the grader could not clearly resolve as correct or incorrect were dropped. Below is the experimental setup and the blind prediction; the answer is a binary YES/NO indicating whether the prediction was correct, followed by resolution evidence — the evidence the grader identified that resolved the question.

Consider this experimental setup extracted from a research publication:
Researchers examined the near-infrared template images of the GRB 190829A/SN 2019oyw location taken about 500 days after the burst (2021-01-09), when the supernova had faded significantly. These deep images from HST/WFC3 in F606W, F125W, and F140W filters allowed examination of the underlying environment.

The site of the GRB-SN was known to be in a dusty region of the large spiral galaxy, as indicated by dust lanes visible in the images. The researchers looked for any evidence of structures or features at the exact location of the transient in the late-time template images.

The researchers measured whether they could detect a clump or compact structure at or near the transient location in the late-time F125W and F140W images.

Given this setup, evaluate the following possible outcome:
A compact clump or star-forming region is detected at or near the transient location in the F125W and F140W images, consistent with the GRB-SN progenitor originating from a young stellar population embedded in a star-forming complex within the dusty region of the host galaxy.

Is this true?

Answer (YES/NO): NO